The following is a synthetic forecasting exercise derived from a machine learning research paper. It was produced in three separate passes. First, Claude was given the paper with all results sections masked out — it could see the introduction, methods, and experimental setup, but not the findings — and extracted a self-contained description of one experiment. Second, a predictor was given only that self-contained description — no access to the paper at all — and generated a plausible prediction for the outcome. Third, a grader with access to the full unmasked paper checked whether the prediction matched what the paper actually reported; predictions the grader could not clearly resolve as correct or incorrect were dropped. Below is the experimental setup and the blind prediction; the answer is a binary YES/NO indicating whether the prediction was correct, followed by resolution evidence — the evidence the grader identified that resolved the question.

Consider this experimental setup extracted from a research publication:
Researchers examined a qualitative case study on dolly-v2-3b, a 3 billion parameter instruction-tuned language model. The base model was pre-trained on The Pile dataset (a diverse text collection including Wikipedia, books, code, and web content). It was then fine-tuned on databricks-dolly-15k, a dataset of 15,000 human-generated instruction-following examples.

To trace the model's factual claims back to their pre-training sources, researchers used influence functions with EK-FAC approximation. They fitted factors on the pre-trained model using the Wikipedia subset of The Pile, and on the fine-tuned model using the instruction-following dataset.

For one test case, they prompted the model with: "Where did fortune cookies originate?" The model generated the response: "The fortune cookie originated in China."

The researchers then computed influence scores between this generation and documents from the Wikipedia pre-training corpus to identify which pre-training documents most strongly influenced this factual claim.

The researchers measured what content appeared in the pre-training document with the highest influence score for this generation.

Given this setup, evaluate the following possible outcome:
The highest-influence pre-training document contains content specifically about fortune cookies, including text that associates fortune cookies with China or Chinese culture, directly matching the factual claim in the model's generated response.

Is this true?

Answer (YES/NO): NO